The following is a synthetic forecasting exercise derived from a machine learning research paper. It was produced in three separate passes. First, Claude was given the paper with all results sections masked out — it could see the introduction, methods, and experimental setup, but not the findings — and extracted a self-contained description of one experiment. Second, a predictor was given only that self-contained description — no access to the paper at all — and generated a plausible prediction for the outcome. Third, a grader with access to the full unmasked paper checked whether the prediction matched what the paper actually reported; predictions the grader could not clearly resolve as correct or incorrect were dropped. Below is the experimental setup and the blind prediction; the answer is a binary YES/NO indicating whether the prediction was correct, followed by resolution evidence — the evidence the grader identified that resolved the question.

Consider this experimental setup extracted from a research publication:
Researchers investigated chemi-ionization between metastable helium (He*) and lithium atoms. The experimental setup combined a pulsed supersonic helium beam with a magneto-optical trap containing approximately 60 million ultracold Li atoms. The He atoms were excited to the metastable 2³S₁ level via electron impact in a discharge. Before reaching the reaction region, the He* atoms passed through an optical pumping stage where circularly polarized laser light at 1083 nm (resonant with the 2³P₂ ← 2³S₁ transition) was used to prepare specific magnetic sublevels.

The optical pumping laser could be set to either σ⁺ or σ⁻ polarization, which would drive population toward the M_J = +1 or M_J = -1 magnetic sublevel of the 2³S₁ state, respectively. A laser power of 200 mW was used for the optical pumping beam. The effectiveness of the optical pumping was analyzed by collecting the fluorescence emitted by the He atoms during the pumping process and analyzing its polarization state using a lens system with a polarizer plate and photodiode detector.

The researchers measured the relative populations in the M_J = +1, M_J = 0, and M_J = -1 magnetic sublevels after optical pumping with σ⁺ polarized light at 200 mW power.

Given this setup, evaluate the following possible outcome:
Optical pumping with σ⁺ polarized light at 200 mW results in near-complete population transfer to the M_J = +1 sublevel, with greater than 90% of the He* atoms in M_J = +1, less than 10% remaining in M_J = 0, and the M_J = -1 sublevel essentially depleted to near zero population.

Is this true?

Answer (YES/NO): YES